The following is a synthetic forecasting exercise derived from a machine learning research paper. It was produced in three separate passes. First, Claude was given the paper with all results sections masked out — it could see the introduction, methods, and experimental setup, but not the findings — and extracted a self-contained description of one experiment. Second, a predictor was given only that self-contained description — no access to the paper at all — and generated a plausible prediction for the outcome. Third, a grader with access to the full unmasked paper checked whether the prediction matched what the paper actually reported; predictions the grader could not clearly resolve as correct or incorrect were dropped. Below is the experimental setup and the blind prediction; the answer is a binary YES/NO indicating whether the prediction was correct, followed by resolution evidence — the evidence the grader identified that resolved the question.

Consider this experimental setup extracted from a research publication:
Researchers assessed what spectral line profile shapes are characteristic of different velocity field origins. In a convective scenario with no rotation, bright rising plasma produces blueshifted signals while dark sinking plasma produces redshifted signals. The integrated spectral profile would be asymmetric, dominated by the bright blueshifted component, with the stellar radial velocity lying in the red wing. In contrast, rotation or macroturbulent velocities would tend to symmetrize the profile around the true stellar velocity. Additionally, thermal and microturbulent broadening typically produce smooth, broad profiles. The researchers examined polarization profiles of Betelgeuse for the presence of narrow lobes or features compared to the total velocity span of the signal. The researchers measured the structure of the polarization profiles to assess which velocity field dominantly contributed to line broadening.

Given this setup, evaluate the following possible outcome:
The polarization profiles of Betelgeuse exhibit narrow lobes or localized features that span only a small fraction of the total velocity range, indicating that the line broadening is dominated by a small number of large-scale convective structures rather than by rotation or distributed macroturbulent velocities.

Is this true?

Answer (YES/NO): YES